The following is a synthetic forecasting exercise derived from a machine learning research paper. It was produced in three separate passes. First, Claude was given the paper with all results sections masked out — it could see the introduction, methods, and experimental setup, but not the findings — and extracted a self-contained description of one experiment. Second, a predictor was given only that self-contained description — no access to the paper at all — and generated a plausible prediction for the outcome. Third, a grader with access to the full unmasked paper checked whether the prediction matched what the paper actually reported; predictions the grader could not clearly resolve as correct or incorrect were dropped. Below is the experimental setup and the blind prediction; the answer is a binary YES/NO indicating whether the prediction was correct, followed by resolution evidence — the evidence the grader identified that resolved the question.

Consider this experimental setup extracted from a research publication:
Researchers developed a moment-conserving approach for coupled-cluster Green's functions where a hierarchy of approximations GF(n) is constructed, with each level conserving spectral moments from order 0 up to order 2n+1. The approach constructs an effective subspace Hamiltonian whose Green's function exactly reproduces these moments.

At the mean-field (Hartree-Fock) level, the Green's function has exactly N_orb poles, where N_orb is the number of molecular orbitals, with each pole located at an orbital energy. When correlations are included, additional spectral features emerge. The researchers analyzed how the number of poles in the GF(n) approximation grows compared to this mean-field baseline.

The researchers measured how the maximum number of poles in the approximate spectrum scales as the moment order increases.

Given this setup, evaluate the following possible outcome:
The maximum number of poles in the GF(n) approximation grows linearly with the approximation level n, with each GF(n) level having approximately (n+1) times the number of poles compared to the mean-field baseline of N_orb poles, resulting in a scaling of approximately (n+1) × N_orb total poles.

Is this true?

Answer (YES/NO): NO